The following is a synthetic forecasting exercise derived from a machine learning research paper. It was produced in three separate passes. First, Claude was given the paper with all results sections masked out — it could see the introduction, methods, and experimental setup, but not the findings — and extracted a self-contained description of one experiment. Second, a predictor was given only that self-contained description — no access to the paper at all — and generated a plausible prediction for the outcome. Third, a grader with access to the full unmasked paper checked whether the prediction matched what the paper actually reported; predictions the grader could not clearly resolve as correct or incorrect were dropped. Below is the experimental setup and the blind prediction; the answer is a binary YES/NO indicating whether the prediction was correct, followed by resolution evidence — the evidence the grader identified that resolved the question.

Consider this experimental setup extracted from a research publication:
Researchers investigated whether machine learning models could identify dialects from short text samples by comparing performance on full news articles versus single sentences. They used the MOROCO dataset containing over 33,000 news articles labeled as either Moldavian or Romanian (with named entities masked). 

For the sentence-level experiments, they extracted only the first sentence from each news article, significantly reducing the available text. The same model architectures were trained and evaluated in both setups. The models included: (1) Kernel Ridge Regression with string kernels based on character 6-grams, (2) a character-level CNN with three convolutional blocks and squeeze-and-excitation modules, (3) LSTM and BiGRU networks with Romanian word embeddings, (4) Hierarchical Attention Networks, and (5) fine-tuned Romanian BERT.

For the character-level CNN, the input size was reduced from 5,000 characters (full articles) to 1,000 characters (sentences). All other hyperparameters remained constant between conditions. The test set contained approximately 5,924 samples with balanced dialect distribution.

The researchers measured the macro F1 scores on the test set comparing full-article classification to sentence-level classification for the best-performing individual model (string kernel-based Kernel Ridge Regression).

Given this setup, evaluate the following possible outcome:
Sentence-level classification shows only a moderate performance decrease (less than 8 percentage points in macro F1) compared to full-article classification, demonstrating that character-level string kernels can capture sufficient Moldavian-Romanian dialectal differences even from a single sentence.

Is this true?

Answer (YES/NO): NO